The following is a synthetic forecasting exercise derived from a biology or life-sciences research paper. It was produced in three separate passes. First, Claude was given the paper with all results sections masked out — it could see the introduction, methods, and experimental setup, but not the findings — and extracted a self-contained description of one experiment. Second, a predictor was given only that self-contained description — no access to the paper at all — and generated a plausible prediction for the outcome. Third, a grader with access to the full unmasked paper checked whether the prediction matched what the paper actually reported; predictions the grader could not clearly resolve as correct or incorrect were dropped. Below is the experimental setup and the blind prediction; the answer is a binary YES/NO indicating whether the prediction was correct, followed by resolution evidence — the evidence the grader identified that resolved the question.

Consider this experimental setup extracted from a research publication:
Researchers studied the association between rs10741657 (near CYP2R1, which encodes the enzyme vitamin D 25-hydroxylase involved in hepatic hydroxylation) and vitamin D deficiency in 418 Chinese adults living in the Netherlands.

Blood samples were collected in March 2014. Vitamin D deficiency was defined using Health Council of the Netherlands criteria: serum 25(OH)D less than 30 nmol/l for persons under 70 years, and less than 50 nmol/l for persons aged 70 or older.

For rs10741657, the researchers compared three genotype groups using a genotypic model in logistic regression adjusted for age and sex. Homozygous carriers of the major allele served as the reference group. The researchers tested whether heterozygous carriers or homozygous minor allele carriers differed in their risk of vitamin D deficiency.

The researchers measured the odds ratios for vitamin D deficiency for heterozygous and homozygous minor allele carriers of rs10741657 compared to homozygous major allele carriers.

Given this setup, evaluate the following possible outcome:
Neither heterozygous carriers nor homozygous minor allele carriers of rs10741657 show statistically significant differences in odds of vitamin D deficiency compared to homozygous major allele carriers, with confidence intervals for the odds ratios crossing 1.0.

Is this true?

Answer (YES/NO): NO